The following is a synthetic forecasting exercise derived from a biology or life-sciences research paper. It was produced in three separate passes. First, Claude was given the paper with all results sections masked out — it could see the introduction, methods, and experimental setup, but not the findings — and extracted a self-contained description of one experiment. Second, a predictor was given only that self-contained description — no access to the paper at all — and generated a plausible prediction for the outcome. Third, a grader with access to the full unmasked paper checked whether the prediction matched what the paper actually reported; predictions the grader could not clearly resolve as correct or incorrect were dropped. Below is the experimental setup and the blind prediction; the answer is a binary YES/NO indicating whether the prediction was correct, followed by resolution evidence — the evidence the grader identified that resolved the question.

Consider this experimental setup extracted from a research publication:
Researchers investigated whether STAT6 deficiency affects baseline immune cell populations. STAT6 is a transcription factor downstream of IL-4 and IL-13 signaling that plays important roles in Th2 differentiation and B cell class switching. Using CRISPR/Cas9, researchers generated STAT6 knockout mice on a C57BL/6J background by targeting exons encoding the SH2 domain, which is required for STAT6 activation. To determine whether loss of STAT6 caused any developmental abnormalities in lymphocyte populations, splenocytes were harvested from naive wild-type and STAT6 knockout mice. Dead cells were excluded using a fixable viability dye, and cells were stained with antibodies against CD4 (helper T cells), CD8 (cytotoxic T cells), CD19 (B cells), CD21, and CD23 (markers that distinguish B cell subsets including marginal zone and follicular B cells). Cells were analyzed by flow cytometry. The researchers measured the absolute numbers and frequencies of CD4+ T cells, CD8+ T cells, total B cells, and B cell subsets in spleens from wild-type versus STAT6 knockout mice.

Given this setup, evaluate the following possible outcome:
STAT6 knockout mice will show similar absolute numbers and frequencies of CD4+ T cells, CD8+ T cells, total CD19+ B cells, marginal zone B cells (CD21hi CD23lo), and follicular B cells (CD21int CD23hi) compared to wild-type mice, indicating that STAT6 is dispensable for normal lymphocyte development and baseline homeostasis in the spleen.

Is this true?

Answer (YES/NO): YES